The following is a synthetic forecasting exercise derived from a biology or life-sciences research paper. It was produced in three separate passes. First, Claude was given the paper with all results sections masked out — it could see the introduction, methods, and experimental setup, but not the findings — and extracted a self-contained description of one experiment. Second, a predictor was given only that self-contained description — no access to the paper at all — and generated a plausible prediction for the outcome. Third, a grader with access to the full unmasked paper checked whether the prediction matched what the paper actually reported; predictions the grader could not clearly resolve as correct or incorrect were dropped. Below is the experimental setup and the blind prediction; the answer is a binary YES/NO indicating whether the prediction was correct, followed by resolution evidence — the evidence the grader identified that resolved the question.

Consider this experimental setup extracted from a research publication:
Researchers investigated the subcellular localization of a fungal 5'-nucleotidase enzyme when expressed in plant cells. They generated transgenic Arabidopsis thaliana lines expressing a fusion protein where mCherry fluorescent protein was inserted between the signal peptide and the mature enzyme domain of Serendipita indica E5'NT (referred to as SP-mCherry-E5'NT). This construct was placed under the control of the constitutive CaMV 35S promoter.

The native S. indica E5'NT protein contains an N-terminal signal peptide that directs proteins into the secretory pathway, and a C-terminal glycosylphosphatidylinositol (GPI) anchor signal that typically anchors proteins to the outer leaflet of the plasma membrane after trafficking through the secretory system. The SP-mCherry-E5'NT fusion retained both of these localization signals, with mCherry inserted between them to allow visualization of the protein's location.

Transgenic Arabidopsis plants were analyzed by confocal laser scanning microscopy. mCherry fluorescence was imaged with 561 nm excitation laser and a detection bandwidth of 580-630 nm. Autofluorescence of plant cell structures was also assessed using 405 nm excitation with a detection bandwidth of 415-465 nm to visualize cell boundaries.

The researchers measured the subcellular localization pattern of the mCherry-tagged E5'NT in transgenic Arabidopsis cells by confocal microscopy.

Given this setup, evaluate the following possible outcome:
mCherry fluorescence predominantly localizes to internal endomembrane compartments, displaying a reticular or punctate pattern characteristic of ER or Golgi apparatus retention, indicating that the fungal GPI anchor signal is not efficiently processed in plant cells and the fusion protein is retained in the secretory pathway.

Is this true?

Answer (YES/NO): NO